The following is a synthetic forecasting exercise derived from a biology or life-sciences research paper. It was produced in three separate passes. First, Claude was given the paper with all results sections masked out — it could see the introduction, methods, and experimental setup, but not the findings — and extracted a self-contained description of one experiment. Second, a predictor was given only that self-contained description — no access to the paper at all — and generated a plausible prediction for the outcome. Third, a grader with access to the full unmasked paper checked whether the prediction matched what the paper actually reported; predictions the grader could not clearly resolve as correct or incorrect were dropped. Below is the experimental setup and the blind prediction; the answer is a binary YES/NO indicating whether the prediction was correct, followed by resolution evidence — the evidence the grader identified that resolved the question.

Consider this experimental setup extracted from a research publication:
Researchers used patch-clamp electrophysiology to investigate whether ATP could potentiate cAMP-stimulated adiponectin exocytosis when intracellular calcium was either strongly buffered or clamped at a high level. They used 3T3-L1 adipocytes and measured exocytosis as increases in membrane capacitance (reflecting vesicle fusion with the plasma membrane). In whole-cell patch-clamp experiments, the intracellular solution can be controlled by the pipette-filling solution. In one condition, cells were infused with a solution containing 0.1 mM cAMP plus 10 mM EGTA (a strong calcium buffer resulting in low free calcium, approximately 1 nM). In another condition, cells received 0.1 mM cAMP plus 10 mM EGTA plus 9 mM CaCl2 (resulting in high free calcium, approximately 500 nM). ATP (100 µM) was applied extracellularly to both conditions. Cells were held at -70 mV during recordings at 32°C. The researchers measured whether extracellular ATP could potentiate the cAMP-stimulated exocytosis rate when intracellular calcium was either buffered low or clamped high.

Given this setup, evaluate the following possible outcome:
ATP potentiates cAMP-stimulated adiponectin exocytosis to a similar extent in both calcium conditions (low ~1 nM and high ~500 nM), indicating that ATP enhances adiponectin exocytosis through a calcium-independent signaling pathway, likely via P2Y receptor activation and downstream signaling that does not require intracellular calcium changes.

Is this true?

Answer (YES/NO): NO